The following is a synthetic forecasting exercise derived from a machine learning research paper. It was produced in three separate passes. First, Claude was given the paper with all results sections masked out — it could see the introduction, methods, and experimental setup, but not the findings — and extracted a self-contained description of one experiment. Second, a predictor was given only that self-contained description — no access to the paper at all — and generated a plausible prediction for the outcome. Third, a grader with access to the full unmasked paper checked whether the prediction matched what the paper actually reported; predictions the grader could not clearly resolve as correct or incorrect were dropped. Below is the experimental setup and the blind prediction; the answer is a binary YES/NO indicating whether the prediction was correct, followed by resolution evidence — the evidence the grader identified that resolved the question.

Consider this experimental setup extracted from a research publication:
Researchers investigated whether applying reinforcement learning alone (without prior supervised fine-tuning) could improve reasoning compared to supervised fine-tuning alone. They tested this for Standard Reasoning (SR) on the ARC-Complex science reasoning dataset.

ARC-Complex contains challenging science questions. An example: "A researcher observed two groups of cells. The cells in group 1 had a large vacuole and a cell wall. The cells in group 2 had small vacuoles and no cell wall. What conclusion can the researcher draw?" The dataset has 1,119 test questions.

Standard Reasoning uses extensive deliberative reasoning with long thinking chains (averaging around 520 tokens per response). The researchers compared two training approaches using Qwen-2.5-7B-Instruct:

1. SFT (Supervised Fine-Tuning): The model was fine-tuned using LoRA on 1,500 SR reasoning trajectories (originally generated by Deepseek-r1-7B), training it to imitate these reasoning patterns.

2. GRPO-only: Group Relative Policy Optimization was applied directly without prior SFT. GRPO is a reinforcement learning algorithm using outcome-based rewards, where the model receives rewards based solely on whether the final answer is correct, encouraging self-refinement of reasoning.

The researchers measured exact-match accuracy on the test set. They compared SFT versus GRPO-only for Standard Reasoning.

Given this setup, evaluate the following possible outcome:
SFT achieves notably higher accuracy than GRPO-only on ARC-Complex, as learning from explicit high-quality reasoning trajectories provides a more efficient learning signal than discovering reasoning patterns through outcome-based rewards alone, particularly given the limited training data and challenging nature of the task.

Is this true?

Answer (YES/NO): NO